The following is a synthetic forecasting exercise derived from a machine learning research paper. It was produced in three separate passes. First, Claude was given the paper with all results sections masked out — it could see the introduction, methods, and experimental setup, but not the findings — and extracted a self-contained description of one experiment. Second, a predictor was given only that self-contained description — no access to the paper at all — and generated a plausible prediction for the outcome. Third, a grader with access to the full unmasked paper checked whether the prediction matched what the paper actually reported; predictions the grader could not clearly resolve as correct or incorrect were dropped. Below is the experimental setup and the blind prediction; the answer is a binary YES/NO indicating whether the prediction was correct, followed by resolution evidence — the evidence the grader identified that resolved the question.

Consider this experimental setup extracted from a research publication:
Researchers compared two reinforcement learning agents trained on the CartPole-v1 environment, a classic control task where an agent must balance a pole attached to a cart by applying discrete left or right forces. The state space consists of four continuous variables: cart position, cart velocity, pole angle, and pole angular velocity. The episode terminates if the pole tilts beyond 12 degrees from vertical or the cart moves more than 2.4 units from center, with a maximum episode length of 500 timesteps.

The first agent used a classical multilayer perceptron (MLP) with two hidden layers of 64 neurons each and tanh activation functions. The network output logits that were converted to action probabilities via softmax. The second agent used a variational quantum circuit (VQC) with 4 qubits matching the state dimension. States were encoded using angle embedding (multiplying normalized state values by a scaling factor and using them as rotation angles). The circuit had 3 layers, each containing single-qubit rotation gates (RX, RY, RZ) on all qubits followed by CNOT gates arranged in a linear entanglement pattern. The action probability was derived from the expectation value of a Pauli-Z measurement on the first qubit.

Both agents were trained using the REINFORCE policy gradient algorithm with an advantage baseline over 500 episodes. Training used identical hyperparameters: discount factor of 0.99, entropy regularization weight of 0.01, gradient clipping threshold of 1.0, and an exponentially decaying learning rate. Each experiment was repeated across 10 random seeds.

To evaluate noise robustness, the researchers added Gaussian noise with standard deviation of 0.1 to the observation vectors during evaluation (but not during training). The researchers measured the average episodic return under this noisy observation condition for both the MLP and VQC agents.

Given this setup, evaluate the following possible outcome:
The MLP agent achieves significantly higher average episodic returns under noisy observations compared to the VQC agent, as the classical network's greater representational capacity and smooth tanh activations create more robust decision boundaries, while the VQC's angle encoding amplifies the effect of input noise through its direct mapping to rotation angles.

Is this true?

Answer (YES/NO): YES